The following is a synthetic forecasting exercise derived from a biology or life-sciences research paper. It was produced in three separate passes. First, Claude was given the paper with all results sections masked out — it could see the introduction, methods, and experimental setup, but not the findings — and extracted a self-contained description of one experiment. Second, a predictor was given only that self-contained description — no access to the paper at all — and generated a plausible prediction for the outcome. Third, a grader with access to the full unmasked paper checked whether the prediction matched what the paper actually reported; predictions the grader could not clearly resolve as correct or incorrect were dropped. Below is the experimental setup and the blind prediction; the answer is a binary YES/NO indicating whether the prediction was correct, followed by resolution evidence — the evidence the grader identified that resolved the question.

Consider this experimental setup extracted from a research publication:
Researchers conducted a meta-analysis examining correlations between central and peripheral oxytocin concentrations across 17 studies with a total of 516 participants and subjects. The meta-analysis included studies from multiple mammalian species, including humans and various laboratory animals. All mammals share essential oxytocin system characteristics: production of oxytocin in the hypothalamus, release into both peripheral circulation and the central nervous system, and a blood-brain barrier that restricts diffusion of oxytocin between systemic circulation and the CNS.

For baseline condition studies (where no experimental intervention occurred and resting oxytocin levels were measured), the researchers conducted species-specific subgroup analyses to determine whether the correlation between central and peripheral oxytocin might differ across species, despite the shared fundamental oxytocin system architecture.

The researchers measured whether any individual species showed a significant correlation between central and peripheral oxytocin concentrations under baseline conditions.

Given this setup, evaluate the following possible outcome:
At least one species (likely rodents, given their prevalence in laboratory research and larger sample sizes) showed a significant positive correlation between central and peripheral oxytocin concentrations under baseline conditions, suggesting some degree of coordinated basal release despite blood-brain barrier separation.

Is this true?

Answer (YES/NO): NO